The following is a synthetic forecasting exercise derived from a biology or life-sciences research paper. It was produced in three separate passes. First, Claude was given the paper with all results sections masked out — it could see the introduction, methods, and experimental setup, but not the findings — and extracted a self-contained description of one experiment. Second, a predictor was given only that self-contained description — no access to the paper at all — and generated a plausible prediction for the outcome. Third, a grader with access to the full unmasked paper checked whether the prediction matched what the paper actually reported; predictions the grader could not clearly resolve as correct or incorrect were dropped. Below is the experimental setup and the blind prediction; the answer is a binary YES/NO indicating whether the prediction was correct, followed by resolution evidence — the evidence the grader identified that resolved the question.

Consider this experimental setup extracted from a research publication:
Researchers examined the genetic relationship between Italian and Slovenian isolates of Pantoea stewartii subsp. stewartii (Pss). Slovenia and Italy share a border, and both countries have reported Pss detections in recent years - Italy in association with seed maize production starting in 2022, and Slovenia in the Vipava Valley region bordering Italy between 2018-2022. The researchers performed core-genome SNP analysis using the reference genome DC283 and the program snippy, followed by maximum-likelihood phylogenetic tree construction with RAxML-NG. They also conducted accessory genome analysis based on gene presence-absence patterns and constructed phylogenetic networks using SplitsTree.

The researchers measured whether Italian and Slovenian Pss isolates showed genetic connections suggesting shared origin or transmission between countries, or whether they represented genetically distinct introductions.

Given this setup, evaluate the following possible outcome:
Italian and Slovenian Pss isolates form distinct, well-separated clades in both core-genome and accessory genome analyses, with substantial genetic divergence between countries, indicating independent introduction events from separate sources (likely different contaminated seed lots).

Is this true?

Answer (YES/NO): YES